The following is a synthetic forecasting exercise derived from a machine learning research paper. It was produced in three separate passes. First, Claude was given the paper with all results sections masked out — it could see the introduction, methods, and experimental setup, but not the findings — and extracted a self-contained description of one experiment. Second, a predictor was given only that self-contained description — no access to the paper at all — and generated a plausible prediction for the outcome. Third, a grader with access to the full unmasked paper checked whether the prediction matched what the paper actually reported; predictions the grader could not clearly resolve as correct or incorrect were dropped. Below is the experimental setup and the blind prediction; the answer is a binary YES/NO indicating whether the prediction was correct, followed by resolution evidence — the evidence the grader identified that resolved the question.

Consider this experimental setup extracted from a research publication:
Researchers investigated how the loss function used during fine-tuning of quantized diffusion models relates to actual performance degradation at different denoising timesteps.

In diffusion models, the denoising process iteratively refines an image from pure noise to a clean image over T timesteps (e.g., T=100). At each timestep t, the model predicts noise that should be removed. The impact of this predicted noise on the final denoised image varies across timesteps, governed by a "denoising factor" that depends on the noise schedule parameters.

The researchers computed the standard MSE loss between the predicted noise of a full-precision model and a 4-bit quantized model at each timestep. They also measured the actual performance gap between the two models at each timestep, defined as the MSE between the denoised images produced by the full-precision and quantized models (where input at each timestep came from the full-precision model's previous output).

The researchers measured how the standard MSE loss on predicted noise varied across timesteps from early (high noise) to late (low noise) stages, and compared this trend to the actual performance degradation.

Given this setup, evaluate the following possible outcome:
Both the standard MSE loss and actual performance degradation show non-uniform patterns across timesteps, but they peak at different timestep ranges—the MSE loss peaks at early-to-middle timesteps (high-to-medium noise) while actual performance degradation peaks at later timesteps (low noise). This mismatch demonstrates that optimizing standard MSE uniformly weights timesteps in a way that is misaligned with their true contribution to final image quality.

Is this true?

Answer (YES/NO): NO